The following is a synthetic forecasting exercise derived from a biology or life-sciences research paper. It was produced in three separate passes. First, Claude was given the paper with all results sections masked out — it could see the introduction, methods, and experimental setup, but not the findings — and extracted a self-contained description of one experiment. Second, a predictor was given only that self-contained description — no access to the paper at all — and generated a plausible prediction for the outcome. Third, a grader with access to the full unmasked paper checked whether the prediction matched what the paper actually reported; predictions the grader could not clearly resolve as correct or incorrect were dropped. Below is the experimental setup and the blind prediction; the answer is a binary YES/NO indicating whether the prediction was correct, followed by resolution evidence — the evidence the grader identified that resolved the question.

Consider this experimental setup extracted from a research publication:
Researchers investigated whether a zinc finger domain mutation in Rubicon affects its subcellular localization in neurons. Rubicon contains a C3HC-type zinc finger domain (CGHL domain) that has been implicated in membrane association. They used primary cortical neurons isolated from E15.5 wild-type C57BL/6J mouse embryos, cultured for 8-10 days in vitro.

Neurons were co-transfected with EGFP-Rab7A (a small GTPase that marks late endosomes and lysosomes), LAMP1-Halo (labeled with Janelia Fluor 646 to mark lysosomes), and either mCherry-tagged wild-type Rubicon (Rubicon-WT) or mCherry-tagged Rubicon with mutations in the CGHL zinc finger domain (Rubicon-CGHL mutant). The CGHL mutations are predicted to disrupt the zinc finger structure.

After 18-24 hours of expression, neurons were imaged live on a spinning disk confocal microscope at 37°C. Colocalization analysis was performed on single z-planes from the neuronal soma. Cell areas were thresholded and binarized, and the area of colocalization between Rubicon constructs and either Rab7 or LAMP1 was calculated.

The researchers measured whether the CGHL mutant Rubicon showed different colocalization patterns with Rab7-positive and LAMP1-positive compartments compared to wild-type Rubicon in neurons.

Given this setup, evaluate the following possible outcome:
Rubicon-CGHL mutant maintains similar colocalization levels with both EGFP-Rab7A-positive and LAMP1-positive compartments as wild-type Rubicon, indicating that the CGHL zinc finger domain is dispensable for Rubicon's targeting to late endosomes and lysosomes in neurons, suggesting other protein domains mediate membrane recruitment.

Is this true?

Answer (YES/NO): NO